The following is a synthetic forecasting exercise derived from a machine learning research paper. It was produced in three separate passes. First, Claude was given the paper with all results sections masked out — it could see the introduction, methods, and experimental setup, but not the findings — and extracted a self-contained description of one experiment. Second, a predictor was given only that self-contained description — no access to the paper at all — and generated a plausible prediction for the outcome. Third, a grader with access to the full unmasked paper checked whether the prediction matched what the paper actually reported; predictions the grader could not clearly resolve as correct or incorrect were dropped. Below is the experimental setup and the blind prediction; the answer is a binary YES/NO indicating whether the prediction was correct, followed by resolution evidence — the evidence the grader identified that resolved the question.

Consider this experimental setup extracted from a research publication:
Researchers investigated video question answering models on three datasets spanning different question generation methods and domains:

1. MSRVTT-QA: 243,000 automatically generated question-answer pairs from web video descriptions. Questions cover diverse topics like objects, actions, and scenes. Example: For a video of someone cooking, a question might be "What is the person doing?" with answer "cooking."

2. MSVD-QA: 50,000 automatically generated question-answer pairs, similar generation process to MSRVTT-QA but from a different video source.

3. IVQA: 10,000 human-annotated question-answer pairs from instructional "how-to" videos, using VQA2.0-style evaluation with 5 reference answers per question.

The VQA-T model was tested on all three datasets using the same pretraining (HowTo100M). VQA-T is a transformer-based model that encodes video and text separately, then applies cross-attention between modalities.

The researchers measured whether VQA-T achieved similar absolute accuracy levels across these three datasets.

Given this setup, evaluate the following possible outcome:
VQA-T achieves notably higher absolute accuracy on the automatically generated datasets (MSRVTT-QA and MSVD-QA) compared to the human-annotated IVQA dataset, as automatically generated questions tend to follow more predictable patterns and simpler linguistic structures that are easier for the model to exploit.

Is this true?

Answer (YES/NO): YES